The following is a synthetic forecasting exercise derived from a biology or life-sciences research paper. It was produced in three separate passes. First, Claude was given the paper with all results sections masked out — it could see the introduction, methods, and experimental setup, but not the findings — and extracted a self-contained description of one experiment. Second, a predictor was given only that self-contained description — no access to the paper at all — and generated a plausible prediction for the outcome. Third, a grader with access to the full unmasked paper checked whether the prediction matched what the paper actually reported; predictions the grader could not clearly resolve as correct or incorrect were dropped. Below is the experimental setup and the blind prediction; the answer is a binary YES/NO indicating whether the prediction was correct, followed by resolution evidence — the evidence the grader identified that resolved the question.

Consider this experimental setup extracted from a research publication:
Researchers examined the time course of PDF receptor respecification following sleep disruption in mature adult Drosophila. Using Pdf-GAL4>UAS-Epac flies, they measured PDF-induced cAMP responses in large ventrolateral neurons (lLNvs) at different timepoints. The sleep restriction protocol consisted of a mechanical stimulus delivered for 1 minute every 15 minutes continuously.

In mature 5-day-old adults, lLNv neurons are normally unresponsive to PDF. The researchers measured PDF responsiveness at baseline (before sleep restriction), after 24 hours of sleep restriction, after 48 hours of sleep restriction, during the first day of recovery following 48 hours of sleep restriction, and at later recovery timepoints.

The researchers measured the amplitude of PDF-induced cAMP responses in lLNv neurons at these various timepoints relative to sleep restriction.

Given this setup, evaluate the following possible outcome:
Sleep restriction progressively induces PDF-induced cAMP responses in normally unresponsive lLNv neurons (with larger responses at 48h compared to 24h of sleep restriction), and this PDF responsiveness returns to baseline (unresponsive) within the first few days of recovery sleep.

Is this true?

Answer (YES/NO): NO